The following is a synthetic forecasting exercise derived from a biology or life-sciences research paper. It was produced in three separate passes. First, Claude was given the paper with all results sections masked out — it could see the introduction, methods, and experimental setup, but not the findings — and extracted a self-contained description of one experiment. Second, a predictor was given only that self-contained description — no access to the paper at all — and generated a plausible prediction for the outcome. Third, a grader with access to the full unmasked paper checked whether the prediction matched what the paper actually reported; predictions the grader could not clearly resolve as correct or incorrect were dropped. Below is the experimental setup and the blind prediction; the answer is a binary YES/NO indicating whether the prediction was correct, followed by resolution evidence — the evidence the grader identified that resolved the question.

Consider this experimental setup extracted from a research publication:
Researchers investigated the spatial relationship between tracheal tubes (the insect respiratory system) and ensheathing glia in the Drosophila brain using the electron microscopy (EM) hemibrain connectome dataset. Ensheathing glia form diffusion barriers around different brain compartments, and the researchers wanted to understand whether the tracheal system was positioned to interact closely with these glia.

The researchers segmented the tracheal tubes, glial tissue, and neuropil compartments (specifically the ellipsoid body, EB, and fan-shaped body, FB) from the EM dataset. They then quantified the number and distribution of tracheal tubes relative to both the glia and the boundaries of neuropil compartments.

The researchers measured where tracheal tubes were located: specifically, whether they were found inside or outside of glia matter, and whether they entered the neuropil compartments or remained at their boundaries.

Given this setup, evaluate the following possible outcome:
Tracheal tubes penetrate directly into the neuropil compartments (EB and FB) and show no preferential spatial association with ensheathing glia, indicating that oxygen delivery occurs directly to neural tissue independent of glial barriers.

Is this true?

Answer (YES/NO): NO